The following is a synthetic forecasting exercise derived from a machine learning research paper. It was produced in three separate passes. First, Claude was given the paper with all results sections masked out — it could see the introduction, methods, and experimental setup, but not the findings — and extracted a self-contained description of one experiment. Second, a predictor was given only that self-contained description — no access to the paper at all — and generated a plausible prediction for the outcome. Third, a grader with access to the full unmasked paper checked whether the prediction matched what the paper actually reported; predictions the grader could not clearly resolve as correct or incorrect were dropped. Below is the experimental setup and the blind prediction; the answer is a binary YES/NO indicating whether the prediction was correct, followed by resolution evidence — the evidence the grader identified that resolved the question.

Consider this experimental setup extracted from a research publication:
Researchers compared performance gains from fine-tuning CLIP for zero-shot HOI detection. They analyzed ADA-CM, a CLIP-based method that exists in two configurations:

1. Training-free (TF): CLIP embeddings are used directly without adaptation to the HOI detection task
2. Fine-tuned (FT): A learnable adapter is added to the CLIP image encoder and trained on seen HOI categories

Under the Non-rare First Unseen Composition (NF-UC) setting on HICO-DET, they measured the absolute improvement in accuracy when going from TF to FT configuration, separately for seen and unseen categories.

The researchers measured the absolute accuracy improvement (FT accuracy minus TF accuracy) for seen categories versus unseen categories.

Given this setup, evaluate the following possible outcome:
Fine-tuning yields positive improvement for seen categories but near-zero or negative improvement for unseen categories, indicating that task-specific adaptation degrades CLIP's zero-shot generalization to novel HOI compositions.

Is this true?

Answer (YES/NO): NO